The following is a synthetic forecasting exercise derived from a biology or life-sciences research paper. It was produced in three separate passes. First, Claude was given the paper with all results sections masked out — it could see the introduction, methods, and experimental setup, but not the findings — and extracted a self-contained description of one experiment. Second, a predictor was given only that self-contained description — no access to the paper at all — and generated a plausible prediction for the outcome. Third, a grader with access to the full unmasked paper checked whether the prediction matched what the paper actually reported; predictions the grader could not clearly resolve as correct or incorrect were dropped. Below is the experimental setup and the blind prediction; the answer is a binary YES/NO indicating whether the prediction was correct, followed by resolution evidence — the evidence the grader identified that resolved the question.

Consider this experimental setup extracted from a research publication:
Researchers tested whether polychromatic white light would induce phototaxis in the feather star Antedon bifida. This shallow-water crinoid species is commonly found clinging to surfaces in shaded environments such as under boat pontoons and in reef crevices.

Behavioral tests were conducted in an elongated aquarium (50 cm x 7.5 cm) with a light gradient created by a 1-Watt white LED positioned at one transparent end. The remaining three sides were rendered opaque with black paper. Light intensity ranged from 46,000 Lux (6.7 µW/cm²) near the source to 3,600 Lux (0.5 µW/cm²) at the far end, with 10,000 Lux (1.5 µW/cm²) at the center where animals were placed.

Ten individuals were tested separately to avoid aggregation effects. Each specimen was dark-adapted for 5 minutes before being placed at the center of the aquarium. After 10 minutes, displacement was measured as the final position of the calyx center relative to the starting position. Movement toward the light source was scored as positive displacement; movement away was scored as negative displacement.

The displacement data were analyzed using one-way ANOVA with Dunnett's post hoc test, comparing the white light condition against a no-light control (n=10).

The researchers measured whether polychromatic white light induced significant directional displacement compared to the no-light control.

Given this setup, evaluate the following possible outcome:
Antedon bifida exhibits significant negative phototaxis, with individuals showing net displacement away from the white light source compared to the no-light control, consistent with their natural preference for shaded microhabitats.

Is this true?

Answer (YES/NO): YES